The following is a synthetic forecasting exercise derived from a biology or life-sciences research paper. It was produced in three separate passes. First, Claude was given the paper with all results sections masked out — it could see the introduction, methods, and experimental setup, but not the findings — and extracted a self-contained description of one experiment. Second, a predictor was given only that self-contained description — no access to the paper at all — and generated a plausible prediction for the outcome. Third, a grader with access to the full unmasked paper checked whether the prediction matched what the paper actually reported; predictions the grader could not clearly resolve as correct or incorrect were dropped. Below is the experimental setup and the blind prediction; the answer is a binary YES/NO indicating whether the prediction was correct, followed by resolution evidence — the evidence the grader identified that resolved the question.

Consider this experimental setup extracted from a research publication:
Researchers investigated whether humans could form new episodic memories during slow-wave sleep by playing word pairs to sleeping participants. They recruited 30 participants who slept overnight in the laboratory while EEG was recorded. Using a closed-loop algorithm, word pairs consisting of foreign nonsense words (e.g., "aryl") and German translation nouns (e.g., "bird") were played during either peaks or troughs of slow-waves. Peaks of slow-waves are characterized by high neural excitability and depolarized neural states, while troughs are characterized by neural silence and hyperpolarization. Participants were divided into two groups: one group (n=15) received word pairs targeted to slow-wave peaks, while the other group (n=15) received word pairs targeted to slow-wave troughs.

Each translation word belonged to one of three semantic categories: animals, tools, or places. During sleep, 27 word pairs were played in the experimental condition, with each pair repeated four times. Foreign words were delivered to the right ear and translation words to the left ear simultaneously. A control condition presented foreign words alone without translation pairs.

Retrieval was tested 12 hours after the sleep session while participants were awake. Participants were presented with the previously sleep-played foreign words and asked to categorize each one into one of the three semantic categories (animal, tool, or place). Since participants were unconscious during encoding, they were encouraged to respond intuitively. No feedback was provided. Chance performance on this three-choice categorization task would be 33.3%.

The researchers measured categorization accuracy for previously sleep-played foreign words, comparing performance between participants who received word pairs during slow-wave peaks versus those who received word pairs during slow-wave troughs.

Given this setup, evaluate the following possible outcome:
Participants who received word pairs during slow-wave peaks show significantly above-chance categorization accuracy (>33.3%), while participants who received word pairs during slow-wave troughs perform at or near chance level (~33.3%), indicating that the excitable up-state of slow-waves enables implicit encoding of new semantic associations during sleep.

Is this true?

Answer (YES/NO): NO